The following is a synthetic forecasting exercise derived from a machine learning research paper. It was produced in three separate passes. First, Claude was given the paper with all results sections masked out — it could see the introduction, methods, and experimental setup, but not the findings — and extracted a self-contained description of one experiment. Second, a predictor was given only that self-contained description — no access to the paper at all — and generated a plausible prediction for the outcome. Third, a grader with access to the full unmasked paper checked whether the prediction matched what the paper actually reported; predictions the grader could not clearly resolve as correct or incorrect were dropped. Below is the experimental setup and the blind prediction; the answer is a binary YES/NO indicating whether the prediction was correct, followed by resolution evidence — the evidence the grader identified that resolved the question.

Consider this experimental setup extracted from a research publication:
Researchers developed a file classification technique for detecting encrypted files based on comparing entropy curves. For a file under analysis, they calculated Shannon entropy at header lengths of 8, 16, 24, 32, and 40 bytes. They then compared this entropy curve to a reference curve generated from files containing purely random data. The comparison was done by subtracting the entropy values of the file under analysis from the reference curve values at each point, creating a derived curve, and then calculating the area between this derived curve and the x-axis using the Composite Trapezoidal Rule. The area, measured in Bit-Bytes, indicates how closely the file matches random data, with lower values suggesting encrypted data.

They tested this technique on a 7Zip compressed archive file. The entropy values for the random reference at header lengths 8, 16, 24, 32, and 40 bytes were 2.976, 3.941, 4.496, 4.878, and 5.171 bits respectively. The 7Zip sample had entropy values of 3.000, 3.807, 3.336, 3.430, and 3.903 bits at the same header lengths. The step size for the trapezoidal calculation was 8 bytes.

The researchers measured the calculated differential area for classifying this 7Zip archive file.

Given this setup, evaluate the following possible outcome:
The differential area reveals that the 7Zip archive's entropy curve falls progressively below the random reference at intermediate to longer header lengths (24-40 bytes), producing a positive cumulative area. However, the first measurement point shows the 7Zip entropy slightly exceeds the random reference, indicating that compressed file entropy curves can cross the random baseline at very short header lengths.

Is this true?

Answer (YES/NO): YES